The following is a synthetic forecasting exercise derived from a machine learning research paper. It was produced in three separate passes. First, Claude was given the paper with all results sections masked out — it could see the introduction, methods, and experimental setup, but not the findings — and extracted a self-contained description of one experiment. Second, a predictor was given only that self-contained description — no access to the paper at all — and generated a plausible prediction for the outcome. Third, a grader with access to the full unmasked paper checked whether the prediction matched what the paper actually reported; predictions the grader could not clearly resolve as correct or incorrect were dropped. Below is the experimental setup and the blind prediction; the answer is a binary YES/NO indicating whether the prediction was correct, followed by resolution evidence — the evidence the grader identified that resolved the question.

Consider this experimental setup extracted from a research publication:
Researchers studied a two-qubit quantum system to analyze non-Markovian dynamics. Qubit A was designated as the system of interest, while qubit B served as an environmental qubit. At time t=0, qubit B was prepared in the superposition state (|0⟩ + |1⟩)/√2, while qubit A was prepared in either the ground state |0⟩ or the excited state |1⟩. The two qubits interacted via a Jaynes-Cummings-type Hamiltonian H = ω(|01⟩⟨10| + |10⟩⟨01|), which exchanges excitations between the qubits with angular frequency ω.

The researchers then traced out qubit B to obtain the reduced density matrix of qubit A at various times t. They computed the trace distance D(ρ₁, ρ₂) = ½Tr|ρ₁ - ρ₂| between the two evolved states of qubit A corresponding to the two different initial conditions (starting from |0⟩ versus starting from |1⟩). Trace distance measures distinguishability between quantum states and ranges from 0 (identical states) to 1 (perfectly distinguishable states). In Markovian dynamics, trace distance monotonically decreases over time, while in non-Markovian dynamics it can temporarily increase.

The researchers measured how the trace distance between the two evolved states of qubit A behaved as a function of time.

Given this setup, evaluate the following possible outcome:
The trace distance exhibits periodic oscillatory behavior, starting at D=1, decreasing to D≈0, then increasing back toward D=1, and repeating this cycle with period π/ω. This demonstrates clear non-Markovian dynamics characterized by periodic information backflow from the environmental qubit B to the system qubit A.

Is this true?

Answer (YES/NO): NO